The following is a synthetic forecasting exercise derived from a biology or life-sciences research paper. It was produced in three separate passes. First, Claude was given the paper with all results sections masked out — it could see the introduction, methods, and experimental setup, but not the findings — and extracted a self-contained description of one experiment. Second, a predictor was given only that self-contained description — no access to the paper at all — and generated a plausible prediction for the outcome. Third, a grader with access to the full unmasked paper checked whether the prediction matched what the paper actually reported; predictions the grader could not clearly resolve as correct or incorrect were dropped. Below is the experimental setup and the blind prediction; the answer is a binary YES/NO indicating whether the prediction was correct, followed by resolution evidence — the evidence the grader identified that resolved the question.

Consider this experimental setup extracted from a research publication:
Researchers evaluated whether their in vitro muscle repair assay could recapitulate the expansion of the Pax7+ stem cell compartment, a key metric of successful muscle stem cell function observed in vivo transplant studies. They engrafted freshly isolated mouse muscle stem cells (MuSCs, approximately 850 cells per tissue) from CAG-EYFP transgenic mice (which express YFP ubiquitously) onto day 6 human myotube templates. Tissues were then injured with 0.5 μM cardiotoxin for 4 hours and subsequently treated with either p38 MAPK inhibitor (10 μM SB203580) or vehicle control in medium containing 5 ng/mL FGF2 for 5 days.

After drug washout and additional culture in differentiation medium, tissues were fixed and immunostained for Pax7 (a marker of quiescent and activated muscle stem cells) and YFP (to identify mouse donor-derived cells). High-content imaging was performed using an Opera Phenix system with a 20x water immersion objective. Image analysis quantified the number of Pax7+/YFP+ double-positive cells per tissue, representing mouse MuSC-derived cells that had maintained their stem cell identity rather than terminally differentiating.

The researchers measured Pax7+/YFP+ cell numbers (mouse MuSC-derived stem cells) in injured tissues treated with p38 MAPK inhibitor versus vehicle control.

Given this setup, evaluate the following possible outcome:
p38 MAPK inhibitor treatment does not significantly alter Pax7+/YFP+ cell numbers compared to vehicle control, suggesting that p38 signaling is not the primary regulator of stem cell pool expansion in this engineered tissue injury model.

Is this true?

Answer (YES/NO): NO